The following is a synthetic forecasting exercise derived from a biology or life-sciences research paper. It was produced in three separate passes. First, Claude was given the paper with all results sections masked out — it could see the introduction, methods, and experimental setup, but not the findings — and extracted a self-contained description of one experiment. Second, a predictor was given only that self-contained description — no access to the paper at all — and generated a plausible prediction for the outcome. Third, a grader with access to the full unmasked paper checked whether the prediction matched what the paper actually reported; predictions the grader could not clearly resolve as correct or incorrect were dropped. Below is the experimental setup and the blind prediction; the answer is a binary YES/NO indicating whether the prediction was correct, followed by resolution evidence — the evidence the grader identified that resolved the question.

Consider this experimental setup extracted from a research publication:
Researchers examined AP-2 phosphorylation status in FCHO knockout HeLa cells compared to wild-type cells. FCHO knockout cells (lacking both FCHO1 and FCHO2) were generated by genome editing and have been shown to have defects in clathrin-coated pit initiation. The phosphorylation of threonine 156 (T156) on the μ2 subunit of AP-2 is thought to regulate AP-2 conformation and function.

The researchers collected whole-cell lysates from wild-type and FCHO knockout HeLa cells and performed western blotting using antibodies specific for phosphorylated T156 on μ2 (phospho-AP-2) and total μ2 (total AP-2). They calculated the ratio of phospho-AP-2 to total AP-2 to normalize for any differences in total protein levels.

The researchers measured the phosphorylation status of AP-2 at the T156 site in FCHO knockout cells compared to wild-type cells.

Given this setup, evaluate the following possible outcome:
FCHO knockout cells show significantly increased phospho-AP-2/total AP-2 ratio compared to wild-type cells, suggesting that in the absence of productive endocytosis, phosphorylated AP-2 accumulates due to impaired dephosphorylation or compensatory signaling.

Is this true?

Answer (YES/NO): NO